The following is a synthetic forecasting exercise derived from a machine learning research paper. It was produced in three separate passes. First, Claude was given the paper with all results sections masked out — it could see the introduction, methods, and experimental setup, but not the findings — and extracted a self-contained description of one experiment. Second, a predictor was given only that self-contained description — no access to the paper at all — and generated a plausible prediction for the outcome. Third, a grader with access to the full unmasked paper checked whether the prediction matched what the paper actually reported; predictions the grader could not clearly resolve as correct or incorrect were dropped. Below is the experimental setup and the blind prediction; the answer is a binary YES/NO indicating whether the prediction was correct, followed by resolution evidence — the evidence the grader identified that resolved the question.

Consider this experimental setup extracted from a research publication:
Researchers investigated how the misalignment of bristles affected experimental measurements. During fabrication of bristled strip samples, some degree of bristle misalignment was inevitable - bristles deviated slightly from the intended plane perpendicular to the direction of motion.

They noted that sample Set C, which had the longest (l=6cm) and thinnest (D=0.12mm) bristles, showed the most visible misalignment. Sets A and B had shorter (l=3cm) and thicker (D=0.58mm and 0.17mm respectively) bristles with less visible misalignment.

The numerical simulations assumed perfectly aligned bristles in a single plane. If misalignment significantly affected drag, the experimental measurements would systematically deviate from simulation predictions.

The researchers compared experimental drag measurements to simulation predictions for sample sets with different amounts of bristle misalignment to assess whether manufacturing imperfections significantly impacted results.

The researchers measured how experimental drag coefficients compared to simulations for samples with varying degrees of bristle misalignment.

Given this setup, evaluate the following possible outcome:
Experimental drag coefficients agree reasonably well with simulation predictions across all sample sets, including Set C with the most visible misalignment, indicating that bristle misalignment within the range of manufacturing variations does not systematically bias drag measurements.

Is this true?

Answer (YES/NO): NO